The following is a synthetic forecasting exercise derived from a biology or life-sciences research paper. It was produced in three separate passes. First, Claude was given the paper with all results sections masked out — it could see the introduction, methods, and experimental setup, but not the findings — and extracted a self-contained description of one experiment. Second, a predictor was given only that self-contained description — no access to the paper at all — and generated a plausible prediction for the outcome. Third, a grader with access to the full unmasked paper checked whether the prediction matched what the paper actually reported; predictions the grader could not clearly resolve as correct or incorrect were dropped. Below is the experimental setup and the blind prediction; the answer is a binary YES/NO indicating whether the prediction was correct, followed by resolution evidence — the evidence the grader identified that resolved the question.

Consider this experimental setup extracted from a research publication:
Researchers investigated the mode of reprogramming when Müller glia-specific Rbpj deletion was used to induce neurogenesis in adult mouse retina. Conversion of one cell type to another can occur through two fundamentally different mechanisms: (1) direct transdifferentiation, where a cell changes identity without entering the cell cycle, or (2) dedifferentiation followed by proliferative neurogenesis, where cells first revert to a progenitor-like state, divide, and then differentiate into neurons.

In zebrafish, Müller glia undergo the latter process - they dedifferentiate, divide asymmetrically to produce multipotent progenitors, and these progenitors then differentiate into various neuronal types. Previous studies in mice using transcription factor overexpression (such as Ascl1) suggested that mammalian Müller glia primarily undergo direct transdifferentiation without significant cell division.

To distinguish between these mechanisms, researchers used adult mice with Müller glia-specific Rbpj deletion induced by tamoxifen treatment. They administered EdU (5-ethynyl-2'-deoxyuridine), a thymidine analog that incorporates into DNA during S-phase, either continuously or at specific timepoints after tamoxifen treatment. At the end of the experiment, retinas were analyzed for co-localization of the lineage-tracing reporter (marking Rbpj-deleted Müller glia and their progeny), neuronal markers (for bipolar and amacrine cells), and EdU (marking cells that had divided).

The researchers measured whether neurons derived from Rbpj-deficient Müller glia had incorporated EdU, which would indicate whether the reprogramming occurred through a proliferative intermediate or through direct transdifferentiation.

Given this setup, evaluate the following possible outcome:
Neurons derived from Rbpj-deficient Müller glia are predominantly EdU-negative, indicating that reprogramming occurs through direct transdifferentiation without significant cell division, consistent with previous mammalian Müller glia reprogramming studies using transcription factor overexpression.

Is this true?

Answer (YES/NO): YES